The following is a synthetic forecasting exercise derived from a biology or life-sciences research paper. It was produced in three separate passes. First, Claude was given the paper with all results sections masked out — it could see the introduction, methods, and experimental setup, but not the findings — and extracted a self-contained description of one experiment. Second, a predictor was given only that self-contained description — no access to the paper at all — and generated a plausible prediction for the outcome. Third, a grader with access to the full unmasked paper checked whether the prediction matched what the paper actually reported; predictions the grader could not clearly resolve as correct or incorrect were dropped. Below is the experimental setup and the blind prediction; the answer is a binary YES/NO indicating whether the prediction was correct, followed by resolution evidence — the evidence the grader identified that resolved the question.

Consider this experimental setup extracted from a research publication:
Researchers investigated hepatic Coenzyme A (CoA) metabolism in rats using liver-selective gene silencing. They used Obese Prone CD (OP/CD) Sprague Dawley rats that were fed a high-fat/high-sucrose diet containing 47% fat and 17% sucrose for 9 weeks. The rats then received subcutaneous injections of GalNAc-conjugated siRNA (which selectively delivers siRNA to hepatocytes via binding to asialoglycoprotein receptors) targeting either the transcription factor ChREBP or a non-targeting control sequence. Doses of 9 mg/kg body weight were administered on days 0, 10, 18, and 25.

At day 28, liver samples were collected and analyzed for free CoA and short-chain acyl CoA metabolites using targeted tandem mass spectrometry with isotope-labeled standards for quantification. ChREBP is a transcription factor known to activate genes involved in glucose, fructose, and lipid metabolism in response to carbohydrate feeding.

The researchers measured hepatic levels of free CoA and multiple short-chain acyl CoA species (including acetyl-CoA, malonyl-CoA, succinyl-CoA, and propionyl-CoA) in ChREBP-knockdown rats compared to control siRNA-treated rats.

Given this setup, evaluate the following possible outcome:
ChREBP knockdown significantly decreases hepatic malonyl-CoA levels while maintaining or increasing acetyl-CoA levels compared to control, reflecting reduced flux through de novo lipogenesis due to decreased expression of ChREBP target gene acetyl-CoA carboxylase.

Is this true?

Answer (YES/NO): NO